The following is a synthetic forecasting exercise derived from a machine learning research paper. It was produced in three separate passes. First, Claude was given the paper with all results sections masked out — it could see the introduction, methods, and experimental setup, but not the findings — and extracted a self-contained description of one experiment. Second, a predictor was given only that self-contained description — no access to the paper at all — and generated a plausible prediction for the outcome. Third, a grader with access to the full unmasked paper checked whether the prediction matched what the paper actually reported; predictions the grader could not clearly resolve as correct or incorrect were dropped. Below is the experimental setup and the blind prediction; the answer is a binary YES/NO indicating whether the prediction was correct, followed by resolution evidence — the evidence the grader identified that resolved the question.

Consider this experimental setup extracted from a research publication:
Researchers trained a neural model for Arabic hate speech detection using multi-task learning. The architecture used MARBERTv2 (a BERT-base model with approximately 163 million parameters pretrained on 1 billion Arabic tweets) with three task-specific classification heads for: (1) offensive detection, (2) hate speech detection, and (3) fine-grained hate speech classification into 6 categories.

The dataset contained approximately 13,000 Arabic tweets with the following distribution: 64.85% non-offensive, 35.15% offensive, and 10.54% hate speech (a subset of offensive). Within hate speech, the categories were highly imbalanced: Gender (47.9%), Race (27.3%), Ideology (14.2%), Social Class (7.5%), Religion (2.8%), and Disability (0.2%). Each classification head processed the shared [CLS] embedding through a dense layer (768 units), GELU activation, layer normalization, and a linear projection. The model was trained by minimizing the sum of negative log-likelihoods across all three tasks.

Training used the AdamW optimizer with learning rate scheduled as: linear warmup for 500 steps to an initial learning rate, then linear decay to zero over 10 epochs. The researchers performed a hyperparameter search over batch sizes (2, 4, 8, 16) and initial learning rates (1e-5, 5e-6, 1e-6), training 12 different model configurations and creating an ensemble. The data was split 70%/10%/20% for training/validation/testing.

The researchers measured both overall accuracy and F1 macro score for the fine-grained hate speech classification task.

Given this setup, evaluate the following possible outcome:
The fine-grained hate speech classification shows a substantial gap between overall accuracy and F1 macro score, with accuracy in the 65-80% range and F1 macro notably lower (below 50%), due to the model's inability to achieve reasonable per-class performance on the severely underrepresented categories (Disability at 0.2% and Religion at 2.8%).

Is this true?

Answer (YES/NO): NO